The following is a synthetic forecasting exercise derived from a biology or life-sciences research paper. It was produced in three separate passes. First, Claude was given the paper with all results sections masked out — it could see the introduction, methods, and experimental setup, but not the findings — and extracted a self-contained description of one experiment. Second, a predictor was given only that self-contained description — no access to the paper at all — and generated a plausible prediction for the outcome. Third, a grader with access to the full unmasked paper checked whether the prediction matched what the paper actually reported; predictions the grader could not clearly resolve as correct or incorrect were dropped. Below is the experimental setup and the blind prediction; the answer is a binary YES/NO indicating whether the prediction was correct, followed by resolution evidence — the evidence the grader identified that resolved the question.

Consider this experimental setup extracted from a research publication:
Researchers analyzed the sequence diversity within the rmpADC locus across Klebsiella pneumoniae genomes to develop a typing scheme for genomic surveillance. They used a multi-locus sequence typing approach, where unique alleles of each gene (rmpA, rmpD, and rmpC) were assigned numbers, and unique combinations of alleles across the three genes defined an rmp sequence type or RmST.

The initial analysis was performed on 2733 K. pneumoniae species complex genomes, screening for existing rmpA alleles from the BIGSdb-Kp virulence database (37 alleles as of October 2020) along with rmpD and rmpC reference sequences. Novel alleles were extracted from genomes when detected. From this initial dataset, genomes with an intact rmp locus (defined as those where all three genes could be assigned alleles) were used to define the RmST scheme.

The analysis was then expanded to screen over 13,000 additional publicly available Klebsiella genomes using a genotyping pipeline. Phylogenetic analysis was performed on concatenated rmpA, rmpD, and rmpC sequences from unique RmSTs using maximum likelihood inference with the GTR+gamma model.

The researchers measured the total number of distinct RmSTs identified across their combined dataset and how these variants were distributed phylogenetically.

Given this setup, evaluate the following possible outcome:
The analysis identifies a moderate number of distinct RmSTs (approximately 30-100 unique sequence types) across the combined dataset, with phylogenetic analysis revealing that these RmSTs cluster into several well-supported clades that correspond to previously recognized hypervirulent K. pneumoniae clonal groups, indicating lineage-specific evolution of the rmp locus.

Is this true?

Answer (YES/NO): NO